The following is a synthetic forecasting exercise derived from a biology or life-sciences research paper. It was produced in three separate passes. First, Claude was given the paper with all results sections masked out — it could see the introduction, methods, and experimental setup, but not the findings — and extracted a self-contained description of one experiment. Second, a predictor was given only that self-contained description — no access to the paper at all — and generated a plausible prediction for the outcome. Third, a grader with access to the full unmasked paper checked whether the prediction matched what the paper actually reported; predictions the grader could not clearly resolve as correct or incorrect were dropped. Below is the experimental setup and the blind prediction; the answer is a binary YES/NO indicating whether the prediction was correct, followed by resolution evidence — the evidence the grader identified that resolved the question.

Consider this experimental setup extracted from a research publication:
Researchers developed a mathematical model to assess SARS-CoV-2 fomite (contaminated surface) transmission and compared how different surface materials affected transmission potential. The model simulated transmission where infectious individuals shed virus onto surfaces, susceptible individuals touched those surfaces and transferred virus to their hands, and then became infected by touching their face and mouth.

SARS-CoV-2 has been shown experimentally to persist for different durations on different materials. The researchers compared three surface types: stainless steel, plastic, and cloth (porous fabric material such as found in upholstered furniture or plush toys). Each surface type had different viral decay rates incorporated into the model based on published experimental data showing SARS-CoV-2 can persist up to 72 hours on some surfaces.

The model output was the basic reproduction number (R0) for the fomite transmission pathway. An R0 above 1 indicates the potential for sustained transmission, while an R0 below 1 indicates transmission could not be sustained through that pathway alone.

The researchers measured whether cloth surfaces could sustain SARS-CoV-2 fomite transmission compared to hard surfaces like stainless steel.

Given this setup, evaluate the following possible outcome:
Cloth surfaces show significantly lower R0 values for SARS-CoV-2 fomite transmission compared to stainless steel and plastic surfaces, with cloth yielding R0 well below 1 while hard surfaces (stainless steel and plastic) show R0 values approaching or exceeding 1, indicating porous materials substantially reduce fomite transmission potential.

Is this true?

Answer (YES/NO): YES